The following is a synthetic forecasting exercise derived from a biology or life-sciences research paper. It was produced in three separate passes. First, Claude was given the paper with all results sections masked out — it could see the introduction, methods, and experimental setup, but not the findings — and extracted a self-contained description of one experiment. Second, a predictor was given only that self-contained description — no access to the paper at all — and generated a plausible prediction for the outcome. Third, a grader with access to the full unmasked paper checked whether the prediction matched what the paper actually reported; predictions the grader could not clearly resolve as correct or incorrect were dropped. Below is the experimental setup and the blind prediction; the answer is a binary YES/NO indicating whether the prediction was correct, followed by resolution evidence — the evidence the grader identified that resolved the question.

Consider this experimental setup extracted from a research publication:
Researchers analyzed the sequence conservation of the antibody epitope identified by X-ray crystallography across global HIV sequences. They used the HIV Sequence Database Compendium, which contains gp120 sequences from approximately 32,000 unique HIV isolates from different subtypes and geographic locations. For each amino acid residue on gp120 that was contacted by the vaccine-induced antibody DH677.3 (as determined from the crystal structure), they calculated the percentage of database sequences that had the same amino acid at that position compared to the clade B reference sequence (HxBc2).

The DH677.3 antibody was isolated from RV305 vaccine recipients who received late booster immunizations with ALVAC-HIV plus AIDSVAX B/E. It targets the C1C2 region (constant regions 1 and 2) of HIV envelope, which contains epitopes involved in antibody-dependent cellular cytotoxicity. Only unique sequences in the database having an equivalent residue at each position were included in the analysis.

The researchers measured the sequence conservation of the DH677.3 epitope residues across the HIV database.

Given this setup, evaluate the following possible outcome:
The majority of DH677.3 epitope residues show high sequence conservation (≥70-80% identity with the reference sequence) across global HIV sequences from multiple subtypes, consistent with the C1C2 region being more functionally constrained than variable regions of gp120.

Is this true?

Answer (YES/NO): YES